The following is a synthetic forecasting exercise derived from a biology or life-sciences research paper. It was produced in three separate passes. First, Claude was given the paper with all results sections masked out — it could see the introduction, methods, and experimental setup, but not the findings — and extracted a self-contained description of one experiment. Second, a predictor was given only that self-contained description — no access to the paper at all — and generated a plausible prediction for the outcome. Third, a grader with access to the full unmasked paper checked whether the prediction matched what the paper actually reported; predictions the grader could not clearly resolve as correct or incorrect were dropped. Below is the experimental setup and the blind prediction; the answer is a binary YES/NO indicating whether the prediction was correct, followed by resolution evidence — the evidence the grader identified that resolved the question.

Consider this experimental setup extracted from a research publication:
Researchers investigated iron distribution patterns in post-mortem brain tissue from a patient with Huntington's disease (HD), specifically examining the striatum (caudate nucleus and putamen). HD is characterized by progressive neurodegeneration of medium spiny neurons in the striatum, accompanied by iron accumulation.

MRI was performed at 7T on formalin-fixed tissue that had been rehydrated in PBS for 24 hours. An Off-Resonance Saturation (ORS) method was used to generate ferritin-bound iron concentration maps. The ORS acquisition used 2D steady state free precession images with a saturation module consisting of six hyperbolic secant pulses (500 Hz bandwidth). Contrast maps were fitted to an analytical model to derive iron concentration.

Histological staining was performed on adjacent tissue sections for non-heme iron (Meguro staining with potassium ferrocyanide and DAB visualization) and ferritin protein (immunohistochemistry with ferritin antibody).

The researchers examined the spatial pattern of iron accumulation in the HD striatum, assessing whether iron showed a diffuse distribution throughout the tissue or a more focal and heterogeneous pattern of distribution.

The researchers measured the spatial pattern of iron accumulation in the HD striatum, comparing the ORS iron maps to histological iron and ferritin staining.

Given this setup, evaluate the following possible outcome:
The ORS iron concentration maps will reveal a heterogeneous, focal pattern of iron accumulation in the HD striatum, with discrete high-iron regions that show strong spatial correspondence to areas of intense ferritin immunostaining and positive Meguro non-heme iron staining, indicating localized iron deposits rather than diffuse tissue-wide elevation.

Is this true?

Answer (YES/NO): YES